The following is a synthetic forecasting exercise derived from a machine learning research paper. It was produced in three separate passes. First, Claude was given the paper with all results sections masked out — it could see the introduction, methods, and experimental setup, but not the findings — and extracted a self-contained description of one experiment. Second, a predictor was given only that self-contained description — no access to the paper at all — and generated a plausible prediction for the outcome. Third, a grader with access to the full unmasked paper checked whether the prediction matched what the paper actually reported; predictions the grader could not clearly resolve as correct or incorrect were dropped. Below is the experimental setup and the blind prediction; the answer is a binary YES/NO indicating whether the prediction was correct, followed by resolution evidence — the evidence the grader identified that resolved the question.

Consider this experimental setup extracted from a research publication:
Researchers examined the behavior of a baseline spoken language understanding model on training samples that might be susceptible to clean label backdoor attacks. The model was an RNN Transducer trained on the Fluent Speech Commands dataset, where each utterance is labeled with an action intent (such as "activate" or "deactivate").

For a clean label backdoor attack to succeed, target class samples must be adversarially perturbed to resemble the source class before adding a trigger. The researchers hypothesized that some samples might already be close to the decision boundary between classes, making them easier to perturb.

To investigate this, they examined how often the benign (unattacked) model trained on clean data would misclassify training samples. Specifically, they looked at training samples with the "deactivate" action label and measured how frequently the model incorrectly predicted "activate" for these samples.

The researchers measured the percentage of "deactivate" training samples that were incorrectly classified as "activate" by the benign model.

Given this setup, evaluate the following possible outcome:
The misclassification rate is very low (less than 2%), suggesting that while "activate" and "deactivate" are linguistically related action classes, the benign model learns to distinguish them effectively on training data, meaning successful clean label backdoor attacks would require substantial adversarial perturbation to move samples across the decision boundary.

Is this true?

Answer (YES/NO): YES